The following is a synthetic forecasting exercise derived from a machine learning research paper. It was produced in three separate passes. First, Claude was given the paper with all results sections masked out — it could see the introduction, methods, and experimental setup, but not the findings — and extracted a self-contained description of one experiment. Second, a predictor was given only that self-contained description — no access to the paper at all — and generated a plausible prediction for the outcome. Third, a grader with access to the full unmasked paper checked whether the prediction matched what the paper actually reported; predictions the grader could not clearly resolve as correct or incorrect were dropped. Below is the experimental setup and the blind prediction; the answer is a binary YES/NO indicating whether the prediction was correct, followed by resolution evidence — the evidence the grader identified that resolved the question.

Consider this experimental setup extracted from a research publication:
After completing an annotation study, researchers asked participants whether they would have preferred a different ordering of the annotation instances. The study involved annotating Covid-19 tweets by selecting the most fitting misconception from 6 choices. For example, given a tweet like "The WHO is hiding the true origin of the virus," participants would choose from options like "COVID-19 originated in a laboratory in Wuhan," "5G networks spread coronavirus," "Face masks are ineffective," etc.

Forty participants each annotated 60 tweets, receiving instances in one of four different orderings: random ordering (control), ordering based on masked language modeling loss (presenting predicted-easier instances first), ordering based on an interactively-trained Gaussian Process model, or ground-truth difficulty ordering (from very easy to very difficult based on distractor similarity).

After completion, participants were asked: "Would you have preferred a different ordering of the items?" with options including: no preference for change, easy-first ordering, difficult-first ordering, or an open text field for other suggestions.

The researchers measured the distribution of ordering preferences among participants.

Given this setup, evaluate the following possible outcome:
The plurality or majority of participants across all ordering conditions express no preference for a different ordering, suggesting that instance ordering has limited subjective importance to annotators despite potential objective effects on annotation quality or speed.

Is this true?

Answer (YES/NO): YES